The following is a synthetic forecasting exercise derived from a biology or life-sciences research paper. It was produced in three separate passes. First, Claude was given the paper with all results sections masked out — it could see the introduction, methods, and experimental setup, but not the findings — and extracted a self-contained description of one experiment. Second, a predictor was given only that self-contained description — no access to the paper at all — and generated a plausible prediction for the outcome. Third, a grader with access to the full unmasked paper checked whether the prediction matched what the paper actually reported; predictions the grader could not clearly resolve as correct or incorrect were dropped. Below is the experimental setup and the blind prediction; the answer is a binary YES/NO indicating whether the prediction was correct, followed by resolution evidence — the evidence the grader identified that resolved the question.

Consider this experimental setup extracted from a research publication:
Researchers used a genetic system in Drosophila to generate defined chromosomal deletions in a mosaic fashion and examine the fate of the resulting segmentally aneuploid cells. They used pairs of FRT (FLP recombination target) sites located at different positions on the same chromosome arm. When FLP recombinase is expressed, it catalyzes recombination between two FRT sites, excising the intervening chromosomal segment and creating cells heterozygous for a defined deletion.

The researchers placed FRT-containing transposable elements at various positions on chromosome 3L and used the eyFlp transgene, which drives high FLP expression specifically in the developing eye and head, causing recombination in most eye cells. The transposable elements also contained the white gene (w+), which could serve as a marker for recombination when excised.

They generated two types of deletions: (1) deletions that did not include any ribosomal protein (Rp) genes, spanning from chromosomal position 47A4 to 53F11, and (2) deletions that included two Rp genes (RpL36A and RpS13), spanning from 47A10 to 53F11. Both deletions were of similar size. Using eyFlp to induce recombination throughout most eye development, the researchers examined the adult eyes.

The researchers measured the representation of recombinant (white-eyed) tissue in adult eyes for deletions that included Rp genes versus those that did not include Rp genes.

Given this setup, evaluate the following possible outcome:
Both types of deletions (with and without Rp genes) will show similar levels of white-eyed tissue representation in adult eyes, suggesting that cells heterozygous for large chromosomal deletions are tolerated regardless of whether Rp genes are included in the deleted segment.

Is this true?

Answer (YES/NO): YES